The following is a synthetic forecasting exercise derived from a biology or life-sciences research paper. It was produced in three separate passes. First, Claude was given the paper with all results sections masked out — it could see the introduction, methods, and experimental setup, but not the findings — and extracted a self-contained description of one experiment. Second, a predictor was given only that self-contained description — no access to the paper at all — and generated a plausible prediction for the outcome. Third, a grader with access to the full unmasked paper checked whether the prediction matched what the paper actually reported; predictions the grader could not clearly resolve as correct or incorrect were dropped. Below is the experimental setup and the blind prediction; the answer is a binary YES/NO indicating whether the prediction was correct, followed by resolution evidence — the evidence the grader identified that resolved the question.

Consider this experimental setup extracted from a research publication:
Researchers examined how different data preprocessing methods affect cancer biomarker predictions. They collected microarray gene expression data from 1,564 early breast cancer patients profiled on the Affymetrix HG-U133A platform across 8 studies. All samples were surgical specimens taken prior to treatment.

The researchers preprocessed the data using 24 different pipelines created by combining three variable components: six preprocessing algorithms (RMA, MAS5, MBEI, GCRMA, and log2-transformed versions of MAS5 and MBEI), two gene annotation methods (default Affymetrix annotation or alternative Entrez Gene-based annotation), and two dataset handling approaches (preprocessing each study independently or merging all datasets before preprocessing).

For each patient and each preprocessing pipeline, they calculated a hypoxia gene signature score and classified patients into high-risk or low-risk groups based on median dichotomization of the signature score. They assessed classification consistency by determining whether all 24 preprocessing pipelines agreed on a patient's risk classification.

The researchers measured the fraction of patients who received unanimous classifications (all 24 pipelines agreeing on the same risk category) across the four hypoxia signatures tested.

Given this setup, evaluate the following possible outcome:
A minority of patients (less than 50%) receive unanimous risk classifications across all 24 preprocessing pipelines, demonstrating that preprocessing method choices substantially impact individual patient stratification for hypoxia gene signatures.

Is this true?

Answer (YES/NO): NO